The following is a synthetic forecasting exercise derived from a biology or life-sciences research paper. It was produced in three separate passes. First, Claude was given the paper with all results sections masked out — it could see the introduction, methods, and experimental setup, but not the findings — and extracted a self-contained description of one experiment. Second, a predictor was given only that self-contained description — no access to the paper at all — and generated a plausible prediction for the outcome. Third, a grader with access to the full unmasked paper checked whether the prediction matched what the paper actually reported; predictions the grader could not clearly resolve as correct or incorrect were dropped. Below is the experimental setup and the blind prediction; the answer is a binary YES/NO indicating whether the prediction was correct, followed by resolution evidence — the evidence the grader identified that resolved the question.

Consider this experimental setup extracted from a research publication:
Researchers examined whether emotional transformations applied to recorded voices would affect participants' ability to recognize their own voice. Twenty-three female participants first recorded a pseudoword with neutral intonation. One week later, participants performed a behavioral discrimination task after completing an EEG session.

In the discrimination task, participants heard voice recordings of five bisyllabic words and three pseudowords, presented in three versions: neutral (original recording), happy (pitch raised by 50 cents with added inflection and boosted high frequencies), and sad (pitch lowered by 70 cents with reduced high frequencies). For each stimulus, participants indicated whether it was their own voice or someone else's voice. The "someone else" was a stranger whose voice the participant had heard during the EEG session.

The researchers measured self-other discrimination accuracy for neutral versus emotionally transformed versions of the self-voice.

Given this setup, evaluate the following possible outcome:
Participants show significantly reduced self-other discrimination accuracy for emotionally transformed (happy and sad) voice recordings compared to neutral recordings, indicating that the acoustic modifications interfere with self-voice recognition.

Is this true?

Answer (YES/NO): YES